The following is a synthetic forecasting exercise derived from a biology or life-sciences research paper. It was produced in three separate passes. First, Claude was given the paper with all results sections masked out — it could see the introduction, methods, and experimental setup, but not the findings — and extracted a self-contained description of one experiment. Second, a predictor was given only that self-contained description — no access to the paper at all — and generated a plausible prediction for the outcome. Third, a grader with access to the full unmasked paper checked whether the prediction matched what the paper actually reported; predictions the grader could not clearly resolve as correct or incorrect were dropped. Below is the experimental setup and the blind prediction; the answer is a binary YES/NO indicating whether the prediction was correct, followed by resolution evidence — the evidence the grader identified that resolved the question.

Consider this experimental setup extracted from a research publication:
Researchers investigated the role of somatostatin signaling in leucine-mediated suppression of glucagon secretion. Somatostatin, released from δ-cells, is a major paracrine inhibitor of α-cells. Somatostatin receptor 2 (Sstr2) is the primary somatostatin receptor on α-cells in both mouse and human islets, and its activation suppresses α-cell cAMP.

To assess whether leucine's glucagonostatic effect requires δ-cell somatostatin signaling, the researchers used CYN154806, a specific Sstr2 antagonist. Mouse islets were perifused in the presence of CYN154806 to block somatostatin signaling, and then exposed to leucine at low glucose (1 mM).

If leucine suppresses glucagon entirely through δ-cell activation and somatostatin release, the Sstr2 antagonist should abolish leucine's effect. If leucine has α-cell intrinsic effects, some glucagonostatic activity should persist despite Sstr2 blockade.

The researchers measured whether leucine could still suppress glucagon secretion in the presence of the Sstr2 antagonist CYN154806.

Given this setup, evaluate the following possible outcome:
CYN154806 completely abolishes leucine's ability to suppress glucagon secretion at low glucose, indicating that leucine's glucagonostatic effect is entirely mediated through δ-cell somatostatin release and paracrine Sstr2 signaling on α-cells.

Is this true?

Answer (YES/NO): NO